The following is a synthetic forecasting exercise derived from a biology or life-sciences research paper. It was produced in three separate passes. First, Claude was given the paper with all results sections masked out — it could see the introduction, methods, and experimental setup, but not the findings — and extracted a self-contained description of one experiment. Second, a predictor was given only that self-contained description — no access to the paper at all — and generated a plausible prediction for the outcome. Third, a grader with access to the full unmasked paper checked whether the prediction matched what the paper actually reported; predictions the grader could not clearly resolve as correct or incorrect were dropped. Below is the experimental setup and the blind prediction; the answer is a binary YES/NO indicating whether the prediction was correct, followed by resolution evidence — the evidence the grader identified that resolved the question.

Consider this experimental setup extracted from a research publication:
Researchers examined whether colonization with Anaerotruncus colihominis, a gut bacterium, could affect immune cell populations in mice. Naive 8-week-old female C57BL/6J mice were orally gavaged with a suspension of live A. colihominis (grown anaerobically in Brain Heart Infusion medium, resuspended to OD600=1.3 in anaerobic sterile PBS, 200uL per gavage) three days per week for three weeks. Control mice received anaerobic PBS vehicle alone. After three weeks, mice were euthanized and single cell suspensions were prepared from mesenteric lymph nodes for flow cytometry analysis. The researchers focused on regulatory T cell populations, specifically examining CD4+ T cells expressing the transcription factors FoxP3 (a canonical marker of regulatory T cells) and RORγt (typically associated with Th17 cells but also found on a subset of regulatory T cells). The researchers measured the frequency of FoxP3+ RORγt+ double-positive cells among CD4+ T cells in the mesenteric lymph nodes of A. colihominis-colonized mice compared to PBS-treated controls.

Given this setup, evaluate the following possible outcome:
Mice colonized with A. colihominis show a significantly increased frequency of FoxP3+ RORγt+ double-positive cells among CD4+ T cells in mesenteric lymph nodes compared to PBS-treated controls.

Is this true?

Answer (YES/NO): YES